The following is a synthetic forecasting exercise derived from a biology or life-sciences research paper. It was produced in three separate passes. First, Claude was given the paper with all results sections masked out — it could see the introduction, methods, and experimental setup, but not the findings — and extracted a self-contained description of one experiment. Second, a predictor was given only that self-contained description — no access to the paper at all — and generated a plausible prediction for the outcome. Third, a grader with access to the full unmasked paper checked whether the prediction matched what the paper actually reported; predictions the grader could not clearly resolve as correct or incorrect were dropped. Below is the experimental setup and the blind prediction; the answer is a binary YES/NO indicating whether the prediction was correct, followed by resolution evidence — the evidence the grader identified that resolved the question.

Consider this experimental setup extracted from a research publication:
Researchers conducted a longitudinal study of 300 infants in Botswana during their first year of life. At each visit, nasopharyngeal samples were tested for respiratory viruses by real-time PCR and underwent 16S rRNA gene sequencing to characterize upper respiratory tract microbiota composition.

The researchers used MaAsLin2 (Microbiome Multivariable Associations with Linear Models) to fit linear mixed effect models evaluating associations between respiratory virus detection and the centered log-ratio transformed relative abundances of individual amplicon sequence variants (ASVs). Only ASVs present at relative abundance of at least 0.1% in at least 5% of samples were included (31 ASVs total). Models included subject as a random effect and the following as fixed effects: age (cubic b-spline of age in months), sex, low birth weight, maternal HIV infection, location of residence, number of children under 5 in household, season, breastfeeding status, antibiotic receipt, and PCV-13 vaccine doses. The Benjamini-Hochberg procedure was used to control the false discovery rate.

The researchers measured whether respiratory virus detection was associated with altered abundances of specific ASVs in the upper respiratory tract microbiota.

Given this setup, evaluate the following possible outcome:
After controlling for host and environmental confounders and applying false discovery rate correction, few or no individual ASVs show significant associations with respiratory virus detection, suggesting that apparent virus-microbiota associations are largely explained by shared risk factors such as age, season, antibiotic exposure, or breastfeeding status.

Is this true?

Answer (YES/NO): NO